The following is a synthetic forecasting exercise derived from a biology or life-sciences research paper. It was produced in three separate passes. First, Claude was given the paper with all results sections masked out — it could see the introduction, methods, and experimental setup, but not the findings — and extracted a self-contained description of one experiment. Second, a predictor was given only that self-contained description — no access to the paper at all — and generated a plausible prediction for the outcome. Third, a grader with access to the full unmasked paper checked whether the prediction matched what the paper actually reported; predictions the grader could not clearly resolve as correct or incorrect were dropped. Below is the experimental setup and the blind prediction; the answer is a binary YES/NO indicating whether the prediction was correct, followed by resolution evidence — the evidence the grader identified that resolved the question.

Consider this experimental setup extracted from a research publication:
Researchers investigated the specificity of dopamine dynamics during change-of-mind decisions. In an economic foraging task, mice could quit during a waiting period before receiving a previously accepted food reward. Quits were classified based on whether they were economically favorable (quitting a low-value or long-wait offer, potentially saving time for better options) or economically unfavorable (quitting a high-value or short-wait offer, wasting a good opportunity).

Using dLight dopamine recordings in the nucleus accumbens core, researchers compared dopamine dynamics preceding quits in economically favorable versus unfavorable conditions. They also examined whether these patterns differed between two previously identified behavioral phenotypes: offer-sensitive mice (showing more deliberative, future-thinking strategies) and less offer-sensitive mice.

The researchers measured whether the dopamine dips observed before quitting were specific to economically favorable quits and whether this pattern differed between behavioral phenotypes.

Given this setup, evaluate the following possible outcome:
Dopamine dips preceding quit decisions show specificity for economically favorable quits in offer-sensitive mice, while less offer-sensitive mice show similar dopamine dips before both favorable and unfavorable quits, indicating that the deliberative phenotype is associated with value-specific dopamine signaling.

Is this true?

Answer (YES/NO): YES